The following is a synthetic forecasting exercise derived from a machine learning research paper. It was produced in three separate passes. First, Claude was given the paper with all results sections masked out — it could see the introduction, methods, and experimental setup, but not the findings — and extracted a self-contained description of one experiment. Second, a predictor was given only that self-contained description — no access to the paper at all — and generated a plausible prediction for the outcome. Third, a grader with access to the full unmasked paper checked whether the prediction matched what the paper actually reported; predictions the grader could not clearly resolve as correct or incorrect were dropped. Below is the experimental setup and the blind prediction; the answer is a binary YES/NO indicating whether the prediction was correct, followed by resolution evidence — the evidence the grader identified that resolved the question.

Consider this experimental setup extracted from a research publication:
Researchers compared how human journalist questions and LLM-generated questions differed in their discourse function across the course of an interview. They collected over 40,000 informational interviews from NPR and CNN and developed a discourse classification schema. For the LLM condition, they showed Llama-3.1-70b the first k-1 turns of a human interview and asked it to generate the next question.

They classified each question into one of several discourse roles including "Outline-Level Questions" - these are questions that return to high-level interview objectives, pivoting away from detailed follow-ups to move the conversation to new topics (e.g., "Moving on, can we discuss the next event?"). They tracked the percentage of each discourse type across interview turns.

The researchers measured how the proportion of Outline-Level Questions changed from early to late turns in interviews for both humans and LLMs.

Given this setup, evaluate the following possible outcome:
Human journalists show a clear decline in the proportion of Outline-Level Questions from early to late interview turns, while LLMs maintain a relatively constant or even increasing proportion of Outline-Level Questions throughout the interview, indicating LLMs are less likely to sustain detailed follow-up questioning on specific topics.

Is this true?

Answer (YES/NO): NO